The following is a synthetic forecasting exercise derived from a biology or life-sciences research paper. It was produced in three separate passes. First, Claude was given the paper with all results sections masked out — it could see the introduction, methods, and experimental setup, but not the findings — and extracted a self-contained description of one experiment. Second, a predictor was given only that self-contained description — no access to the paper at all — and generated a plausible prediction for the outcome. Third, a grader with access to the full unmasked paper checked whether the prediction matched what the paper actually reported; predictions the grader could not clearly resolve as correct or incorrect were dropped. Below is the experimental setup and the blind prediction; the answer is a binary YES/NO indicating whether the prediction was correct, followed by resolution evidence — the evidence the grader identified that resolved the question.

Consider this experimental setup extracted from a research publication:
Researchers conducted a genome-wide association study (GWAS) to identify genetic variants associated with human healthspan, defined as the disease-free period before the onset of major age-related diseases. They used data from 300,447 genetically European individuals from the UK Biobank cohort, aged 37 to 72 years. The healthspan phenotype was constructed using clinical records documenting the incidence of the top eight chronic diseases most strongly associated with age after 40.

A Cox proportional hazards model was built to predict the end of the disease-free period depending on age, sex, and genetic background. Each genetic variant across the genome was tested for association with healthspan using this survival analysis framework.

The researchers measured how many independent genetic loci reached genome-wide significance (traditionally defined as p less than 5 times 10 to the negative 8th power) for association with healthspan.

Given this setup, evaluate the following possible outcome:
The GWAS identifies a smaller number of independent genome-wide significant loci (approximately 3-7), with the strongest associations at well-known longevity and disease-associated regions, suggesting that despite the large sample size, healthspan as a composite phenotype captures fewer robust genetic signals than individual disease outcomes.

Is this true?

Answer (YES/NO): NO